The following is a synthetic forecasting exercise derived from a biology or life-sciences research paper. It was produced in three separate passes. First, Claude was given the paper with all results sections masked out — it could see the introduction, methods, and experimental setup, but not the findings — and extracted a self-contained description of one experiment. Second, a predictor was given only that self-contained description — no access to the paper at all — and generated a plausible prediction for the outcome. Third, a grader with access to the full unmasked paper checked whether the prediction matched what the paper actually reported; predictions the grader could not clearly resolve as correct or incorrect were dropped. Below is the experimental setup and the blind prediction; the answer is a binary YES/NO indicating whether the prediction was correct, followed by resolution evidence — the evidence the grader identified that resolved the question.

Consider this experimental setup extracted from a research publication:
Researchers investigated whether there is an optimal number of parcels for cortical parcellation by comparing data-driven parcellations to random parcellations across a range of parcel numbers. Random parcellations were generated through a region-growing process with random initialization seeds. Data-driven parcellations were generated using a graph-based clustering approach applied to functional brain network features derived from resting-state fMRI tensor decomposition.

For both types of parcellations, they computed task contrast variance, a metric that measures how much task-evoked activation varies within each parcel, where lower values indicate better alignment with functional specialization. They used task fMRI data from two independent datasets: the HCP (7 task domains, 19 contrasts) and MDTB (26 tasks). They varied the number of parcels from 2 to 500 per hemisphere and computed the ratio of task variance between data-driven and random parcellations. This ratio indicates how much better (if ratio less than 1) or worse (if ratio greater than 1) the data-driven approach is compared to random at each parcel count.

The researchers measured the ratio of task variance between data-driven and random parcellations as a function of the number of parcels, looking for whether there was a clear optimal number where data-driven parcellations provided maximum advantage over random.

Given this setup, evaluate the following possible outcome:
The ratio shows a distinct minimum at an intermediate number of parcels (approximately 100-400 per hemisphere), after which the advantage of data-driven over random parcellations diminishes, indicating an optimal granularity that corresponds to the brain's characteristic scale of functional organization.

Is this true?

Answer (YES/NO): NO